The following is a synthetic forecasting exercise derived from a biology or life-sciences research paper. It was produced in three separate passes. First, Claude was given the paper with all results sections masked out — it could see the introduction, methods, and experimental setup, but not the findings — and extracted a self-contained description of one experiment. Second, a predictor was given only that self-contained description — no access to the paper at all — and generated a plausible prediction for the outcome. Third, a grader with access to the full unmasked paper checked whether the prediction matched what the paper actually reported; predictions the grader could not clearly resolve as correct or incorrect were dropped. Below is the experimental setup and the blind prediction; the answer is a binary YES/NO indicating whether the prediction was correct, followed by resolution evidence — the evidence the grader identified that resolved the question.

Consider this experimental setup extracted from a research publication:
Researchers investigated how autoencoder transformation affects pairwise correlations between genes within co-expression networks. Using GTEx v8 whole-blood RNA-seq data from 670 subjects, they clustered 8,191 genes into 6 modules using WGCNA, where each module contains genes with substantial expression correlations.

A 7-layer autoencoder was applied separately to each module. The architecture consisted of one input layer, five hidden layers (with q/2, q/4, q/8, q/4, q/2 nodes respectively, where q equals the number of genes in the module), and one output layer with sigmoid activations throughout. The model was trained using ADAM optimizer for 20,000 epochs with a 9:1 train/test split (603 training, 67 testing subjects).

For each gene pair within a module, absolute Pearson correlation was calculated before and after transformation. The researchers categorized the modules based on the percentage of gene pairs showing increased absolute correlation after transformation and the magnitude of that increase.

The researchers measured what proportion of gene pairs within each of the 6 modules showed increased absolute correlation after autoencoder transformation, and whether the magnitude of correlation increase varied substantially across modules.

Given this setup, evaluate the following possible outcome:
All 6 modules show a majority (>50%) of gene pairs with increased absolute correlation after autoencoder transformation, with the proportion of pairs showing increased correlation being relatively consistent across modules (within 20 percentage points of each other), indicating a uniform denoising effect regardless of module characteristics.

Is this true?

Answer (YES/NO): NO